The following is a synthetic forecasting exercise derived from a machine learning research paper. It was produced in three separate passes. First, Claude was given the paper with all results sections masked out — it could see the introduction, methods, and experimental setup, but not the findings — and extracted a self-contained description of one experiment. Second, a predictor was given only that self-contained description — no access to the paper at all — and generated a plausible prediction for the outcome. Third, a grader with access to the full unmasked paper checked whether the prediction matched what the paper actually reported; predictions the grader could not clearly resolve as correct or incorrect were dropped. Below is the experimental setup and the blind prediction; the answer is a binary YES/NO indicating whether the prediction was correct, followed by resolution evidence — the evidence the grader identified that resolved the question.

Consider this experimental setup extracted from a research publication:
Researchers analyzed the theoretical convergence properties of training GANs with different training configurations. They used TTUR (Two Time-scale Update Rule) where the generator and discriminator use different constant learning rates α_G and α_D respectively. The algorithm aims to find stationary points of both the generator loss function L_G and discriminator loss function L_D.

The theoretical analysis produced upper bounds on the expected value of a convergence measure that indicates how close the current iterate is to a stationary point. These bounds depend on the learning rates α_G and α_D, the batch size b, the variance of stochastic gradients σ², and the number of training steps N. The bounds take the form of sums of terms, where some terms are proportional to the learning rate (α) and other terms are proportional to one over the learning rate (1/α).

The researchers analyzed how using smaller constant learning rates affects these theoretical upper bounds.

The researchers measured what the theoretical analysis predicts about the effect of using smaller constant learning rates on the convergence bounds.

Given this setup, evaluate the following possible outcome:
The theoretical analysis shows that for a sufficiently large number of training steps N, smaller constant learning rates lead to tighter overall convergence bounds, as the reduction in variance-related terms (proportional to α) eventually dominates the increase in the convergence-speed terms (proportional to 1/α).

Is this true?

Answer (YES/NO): YES